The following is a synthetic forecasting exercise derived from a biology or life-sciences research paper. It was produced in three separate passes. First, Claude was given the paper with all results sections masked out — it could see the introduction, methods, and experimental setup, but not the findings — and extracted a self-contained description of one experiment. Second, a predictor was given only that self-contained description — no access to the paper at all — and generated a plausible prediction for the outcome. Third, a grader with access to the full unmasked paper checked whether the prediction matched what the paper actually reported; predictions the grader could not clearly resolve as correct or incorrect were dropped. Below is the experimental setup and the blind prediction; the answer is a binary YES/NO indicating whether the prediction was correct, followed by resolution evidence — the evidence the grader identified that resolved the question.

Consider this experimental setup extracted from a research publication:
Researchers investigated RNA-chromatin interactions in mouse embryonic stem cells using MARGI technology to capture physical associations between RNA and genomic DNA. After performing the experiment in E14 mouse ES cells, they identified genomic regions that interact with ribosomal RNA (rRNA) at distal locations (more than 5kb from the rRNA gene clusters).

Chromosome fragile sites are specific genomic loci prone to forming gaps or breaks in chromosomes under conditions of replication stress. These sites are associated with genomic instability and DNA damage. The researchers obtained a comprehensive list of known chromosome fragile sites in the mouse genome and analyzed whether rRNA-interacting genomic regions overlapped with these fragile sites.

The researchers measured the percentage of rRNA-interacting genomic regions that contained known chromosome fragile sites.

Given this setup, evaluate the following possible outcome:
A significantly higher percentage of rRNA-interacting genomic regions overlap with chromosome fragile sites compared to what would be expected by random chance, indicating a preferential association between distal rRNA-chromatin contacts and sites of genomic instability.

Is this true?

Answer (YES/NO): YES